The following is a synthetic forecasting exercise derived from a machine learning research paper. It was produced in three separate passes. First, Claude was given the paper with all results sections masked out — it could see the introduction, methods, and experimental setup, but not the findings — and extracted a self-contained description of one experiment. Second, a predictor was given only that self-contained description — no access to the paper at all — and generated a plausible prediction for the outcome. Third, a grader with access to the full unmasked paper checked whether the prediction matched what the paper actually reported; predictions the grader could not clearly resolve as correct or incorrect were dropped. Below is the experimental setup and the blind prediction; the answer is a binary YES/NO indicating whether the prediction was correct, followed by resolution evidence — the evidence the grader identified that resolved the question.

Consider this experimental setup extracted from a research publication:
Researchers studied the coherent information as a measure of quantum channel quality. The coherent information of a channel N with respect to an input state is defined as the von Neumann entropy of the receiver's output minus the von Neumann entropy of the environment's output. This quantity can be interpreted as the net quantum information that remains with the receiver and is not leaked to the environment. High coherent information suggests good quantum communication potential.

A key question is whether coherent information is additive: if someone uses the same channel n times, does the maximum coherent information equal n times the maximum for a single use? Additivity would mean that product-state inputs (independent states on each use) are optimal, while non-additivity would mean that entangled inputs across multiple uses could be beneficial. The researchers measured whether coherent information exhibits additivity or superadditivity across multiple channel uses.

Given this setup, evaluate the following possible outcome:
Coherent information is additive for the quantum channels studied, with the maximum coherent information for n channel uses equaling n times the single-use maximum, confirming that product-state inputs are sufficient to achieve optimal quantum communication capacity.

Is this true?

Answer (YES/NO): NO